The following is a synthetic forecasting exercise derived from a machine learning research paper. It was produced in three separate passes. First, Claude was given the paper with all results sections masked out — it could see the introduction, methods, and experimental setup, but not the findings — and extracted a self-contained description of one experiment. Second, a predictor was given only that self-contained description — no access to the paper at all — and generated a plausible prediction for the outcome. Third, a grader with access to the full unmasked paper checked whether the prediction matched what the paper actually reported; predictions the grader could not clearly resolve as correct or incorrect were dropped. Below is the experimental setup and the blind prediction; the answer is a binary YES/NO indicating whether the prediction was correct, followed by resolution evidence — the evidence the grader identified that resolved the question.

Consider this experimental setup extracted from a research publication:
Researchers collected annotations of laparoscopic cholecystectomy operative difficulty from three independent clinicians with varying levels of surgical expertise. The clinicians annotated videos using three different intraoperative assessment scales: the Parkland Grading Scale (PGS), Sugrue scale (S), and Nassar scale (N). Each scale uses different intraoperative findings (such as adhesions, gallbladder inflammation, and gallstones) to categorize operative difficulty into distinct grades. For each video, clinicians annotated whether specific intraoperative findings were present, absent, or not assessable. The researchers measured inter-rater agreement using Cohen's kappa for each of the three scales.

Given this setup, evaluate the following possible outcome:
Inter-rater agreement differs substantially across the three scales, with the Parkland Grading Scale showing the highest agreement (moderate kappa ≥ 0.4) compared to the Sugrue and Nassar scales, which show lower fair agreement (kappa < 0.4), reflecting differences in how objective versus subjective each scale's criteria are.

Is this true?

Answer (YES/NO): NO